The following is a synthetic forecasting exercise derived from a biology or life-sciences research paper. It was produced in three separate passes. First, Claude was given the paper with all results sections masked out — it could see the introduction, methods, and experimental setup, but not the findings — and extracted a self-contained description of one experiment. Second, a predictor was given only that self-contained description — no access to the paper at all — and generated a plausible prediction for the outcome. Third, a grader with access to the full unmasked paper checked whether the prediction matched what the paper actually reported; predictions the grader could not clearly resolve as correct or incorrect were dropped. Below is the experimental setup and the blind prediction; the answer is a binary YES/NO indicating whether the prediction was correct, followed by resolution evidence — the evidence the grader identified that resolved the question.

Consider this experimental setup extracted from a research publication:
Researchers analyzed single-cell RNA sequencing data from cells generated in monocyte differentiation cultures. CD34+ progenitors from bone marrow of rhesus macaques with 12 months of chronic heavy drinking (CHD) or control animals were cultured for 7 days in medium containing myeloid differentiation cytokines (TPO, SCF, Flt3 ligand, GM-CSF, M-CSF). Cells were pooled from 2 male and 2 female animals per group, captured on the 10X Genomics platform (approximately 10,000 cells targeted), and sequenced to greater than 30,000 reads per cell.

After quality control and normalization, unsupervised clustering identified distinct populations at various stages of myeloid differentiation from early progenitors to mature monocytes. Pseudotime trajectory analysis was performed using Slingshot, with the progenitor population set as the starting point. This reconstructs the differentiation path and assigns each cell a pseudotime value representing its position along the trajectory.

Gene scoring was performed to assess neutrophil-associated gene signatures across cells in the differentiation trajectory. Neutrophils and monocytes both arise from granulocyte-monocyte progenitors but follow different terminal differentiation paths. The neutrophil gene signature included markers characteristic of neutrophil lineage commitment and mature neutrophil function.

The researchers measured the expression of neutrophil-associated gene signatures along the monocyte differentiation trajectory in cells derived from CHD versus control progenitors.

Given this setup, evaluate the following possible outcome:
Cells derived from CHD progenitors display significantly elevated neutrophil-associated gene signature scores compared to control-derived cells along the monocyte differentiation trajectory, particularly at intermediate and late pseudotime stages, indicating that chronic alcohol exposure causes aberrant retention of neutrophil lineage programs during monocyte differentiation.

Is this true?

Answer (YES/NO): YES